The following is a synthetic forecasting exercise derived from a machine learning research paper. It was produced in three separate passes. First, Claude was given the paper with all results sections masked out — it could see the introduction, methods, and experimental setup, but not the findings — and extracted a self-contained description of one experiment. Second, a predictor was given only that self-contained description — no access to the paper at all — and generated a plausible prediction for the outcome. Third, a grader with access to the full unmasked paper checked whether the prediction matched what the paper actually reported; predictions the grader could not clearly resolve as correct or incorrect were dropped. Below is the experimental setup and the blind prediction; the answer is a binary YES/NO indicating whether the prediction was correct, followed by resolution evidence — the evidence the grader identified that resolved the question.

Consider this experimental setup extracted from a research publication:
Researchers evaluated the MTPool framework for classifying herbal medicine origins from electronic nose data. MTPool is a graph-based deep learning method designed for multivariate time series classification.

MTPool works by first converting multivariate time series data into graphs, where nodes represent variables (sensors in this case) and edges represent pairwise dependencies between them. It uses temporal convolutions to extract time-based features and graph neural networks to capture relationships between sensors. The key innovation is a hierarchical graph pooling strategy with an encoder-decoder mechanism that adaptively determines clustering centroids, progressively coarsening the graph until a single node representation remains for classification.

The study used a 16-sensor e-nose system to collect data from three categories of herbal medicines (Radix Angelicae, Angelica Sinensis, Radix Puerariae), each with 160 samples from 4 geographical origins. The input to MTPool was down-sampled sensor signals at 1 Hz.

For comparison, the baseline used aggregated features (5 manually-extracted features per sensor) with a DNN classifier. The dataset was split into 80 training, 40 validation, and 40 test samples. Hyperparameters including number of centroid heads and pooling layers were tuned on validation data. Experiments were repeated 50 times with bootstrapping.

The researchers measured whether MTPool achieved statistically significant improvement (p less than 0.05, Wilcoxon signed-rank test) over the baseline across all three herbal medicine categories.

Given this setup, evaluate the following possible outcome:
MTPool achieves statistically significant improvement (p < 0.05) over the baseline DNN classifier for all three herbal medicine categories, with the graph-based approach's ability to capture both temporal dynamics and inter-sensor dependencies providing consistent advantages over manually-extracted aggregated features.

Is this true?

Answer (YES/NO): NO